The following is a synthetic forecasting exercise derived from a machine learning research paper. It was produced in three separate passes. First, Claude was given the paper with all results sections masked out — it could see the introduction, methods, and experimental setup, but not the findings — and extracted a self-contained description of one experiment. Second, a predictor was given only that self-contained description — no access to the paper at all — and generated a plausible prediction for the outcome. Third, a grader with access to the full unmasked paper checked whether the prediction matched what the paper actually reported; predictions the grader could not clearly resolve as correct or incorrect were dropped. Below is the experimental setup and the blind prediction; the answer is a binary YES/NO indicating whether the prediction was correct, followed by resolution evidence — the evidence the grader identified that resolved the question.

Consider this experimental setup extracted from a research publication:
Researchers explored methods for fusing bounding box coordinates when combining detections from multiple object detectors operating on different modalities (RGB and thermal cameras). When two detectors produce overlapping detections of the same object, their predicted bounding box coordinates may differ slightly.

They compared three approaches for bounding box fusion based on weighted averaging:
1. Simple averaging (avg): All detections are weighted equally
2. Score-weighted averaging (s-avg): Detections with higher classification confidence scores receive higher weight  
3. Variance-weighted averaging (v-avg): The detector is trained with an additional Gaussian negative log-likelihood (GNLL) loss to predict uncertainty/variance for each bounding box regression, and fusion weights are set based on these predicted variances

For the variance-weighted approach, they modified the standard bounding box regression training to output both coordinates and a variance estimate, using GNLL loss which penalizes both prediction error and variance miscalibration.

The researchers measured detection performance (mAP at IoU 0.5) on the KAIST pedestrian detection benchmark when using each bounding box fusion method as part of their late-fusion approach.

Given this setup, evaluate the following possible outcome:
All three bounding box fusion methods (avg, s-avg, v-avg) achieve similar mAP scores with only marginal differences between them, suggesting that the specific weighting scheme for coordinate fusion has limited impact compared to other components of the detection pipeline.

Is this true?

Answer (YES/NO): YES